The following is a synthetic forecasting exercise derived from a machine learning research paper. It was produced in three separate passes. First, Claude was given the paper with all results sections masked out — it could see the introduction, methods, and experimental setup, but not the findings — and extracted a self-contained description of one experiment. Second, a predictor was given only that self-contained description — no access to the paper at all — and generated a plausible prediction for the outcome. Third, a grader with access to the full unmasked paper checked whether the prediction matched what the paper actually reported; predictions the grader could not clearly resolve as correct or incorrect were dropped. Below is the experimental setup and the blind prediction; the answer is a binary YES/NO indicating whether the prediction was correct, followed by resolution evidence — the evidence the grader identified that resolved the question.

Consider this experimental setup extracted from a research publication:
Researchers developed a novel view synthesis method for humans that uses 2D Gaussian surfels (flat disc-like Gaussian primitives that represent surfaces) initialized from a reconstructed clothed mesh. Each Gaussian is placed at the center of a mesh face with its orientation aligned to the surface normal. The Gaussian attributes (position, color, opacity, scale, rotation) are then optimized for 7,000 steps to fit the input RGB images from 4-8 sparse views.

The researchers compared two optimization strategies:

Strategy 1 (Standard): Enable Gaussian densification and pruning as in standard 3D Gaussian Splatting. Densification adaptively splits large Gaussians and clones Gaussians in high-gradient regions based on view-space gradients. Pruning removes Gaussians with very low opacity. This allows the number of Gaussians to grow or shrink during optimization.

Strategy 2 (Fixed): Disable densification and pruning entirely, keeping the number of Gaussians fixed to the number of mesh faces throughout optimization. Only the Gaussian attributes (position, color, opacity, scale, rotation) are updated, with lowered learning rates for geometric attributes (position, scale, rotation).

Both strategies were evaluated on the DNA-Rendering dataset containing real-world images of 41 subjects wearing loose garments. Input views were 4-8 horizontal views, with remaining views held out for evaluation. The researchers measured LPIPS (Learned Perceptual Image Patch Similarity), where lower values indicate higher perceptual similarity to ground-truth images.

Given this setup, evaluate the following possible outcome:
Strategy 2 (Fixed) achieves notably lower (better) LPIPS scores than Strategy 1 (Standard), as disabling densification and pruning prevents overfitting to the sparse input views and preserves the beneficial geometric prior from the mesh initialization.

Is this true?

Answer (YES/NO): YES